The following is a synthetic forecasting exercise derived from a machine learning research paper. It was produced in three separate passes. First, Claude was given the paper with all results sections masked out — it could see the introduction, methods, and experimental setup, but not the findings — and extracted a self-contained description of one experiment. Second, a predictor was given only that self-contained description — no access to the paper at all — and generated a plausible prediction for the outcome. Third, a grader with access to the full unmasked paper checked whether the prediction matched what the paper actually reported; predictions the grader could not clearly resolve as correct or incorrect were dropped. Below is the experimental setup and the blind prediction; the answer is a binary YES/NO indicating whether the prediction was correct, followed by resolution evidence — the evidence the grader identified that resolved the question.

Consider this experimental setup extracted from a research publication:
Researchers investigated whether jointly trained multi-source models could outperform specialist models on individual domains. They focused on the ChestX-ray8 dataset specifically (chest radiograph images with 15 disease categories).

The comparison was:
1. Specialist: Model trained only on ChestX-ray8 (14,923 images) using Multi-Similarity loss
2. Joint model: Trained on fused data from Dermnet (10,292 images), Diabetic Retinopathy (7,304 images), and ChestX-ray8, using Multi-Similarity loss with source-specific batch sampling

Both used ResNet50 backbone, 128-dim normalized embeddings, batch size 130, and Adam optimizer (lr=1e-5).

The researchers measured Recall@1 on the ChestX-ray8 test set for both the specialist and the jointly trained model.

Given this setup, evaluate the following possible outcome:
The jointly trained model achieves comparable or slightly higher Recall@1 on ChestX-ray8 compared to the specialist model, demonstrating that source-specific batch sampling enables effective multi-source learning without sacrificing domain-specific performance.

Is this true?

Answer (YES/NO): YES